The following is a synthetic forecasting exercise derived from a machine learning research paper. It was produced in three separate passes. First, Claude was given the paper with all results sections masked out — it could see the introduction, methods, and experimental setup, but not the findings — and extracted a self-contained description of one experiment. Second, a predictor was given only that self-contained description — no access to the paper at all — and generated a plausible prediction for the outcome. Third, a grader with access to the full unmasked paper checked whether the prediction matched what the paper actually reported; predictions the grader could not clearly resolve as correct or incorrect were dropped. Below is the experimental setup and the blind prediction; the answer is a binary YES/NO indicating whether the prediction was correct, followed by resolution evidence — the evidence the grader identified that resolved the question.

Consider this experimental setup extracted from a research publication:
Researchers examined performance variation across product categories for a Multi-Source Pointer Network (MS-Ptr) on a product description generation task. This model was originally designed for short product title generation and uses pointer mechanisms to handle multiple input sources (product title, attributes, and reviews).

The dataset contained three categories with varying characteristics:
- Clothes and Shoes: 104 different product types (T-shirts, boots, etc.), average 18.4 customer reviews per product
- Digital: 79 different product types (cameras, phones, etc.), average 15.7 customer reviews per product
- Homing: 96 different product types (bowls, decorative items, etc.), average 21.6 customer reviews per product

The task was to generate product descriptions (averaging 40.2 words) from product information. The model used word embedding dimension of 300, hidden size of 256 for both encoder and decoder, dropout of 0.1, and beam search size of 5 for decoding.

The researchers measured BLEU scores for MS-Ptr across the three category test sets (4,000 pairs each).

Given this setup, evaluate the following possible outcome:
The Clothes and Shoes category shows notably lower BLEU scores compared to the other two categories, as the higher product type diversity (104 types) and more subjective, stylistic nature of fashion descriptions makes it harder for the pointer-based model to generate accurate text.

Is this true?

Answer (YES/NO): NO